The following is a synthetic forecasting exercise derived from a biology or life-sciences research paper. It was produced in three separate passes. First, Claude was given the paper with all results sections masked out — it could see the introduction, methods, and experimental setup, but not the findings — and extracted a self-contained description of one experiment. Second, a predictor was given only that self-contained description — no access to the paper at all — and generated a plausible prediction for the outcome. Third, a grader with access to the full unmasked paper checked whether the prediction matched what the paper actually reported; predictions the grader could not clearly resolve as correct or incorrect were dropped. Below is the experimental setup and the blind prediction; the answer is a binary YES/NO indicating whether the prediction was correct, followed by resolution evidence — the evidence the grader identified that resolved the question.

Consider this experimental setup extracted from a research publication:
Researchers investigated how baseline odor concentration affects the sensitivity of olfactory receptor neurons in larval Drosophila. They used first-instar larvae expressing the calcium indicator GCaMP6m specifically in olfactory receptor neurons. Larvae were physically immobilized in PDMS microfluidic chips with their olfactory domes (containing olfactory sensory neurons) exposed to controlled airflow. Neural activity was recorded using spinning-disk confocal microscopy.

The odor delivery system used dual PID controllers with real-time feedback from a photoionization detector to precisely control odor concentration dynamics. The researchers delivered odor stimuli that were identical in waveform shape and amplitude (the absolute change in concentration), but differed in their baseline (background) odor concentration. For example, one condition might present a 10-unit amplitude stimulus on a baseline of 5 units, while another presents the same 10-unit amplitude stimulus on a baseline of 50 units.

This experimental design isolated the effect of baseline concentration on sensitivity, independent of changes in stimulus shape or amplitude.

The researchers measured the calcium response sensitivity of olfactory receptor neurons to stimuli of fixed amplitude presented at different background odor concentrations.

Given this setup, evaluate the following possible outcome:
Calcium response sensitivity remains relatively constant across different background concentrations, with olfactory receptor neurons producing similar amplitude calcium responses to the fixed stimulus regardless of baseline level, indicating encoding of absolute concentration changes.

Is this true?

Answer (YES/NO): NO